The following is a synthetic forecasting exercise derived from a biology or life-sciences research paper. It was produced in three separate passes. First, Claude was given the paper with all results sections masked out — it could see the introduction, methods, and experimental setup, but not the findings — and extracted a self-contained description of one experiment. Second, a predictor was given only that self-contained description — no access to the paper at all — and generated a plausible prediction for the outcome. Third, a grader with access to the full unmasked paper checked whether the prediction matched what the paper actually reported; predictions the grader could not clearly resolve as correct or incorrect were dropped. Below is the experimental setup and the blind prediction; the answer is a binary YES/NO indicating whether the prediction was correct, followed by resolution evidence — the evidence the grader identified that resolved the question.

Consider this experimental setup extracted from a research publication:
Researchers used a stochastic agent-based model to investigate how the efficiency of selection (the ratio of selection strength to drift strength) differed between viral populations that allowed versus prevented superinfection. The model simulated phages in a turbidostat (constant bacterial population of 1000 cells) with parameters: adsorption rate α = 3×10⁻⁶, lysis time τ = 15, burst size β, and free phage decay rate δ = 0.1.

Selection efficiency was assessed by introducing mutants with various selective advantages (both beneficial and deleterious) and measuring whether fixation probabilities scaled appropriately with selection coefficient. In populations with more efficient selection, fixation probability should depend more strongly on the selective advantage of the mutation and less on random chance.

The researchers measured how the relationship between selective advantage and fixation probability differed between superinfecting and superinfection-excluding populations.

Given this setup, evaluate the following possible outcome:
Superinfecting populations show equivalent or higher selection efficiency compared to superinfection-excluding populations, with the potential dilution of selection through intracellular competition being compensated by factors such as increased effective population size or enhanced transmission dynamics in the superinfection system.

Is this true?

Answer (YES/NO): YES